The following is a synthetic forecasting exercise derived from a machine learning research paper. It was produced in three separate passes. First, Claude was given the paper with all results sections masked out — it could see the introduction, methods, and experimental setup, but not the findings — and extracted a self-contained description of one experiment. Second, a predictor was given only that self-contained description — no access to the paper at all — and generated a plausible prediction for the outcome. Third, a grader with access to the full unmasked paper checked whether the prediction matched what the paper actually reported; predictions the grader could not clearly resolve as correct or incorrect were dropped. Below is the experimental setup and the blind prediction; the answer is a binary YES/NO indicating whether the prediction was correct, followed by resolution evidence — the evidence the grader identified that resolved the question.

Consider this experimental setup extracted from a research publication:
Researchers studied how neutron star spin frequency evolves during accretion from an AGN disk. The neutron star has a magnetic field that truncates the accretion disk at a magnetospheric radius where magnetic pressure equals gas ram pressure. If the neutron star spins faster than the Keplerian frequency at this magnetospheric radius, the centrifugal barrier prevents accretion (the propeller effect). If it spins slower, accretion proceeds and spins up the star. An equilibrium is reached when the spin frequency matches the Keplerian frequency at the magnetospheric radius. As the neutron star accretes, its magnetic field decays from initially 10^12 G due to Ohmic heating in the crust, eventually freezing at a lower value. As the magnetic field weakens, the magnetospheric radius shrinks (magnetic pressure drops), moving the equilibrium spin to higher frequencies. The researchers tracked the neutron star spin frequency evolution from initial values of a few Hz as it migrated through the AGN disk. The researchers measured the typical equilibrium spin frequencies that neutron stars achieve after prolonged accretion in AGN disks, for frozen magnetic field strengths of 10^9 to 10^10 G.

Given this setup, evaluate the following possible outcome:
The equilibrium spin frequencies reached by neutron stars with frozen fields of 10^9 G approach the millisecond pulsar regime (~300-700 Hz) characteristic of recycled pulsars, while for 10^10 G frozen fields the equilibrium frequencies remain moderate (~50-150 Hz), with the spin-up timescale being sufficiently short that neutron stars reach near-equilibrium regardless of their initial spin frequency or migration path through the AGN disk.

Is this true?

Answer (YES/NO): NO